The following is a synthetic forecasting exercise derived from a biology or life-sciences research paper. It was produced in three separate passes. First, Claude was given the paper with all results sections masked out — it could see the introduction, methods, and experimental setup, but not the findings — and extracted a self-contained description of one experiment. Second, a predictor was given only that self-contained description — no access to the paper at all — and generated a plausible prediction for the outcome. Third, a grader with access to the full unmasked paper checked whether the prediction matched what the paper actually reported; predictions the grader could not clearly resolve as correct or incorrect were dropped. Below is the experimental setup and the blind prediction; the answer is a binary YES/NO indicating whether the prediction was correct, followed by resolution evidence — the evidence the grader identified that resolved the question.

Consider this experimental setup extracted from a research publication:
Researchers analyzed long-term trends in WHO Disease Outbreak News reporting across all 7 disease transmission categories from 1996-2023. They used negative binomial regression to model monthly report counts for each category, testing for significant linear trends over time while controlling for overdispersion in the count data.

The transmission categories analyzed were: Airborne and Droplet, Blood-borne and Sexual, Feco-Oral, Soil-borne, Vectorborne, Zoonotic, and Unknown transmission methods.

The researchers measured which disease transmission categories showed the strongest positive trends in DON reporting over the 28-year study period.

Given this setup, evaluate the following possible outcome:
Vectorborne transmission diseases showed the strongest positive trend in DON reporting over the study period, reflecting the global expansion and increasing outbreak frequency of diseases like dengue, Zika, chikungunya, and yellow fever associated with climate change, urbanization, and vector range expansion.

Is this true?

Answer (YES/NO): NO